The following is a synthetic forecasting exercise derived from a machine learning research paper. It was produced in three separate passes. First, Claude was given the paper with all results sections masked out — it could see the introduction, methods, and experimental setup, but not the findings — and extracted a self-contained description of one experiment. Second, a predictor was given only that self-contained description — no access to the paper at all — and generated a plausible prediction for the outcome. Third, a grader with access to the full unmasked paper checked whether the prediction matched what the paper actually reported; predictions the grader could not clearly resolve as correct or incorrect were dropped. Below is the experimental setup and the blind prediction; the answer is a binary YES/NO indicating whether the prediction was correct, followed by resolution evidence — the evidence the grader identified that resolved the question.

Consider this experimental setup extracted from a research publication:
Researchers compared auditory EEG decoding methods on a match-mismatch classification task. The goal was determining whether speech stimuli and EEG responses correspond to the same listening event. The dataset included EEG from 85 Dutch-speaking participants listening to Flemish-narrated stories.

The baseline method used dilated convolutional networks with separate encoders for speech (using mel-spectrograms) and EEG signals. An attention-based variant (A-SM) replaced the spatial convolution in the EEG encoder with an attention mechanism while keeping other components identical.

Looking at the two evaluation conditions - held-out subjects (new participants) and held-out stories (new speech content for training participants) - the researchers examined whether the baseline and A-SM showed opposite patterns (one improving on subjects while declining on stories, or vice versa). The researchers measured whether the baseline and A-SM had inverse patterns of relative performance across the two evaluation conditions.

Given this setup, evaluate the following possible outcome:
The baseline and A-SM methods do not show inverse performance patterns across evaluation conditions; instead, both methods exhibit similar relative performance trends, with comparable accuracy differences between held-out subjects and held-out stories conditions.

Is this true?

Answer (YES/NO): NO